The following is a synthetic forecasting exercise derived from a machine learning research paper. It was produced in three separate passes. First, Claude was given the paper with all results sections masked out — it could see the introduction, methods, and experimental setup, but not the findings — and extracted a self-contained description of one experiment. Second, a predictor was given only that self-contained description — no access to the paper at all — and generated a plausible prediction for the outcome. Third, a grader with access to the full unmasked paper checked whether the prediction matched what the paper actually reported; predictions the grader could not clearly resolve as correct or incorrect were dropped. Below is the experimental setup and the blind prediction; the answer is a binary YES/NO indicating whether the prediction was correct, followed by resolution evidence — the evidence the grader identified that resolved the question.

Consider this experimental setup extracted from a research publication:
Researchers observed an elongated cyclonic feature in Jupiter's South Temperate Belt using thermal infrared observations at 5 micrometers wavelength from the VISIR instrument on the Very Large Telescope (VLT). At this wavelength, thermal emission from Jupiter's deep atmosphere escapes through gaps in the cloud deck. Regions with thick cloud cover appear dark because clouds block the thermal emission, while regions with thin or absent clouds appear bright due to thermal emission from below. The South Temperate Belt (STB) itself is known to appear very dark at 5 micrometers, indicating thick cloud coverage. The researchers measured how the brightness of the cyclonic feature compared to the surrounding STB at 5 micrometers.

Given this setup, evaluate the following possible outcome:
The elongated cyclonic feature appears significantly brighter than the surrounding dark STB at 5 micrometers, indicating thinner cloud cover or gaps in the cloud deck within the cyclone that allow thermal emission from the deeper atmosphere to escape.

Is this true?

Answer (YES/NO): NO